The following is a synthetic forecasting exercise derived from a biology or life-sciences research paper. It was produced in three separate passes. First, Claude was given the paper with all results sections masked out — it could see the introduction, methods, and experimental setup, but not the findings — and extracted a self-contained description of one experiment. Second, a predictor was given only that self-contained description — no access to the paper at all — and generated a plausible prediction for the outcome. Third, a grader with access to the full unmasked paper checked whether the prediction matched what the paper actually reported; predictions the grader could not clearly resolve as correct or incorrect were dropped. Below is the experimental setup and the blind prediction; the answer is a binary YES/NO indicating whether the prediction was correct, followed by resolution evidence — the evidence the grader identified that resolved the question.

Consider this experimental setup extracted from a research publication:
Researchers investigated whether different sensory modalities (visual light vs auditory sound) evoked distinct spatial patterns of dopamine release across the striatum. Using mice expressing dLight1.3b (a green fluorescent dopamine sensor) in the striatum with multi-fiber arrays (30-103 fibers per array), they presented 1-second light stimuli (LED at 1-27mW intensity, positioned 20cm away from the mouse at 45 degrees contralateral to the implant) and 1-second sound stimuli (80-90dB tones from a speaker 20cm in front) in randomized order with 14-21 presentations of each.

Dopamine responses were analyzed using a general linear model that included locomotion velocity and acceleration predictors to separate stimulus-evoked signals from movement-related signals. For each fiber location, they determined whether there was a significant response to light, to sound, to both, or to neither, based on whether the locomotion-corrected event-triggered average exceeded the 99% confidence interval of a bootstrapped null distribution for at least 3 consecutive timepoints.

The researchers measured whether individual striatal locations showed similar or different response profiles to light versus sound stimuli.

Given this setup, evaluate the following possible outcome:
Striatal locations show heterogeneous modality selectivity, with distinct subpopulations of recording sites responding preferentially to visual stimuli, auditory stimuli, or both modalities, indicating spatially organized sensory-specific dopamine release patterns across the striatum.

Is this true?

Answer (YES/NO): YES